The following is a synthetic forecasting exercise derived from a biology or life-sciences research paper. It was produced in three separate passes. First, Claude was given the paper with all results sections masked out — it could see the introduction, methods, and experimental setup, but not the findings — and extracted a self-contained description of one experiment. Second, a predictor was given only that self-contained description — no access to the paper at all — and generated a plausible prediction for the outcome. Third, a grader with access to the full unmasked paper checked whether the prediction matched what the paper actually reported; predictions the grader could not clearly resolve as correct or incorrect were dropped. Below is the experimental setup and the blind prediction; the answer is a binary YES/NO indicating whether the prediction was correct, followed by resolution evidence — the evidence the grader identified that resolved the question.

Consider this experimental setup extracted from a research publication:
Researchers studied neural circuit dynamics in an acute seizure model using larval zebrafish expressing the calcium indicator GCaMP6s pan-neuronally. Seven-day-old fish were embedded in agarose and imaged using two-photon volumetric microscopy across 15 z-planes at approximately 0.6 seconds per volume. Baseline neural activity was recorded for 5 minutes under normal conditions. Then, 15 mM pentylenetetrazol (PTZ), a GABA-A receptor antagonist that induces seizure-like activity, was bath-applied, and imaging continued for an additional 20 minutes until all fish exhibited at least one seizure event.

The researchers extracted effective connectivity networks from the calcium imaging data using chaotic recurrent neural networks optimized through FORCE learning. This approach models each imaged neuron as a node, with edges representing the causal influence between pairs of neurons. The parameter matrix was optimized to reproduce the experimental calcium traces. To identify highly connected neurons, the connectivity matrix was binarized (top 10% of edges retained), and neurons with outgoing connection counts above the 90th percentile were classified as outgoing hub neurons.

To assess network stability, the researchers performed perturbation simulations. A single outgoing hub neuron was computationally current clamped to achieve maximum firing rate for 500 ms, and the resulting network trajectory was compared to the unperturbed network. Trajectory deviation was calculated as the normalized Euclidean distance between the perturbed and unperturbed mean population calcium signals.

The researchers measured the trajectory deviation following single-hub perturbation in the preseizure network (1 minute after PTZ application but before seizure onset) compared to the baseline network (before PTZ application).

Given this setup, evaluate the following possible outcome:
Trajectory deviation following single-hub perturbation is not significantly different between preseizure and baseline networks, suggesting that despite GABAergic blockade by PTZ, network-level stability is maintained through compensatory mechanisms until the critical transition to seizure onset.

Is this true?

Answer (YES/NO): NO